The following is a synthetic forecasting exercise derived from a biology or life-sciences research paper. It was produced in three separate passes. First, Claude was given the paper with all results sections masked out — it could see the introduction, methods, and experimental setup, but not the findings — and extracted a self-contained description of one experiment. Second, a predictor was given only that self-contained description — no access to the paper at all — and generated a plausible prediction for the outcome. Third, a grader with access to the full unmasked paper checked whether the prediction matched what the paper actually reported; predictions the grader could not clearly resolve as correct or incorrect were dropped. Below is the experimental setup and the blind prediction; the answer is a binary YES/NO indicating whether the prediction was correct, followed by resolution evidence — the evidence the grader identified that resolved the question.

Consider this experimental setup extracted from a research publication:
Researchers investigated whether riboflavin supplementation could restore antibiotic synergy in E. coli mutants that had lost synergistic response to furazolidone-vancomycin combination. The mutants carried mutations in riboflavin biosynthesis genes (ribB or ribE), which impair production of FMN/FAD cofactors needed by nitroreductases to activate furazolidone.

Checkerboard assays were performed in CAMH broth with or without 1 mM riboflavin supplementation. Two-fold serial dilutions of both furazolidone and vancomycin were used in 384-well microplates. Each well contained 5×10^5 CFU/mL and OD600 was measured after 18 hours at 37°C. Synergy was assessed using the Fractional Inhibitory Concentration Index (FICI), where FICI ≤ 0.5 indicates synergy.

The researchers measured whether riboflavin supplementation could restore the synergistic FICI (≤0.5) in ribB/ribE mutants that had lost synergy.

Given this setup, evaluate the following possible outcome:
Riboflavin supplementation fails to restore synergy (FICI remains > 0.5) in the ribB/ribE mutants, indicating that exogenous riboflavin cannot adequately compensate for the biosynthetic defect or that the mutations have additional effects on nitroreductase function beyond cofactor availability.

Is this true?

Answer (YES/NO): YES